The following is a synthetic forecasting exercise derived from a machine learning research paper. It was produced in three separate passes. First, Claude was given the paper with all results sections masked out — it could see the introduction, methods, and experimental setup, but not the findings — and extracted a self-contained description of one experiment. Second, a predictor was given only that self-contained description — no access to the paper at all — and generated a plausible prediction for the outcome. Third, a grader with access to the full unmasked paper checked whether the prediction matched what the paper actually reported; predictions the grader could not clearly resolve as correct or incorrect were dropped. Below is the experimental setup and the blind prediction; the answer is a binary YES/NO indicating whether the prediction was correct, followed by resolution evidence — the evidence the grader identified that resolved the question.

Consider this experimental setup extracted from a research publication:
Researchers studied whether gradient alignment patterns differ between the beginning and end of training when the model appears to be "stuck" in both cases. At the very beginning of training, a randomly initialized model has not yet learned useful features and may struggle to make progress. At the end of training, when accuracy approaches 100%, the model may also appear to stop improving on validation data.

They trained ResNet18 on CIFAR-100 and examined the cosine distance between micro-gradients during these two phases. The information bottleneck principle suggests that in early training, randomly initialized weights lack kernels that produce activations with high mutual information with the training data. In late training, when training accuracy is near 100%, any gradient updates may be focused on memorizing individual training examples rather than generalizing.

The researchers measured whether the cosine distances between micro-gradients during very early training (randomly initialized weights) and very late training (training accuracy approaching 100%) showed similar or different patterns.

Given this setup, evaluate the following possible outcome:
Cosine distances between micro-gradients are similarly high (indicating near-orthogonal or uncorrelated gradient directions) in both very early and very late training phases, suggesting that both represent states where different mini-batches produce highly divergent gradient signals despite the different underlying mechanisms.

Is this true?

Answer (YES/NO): YES